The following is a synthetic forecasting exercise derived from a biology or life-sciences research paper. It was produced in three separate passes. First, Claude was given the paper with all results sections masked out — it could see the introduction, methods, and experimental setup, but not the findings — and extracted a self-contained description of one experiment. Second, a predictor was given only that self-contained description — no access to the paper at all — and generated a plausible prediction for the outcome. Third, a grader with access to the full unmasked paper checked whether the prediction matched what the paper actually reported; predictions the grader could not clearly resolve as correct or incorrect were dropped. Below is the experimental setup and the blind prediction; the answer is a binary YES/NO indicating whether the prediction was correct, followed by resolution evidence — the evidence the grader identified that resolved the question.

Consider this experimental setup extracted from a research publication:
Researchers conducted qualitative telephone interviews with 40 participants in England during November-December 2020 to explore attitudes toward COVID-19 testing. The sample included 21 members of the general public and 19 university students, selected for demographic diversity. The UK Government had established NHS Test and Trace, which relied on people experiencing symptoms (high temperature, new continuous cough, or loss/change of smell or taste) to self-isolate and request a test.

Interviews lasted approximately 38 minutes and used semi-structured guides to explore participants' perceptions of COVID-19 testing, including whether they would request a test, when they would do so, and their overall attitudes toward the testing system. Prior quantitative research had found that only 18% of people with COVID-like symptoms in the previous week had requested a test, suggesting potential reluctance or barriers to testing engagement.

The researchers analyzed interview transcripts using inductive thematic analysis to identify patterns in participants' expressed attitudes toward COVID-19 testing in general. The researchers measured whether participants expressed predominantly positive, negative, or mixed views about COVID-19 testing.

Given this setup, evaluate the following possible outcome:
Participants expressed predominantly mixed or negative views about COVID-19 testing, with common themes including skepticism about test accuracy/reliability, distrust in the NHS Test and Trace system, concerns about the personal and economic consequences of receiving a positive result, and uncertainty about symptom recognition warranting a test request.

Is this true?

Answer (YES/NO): NO